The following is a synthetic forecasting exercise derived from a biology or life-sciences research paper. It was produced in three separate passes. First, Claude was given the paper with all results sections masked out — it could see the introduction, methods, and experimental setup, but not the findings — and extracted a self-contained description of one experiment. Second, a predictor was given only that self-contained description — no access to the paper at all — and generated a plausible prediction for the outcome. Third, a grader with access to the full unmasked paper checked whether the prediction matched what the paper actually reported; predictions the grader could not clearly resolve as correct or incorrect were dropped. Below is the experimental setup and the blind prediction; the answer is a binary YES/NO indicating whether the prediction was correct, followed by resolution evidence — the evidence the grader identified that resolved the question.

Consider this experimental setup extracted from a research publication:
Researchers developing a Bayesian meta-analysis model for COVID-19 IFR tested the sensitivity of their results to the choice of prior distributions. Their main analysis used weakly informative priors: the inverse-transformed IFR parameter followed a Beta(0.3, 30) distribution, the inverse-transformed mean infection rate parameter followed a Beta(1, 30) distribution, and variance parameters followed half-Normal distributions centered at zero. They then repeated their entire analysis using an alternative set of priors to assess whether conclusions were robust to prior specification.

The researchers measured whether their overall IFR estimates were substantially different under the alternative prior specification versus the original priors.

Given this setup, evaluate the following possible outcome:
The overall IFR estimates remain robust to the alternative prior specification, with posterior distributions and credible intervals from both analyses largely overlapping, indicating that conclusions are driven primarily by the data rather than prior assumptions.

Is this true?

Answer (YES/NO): YES